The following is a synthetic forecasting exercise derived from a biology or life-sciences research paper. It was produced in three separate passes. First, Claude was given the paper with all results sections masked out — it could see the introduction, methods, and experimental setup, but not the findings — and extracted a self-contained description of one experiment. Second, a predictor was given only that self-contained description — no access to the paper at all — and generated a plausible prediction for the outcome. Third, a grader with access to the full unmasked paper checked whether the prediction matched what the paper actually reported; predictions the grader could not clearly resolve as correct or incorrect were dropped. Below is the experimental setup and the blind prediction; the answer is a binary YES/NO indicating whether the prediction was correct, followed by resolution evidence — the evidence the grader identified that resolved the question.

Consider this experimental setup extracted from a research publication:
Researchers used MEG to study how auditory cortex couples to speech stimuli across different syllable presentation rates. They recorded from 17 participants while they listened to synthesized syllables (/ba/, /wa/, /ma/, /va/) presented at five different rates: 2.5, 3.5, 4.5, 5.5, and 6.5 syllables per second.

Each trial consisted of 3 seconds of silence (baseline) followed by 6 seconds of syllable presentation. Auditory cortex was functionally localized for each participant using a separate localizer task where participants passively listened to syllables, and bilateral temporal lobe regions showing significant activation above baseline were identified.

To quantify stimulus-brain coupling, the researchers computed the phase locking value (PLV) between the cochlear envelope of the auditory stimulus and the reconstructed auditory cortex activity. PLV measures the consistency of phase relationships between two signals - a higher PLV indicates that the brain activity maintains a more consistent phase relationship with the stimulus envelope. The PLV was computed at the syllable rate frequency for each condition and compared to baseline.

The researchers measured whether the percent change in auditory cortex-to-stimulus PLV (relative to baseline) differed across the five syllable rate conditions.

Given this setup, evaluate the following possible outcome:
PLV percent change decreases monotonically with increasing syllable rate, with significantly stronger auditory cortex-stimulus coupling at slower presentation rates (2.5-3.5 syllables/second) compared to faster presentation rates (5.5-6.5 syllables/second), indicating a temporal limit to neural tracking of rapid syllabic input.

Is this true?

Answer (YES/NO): NO